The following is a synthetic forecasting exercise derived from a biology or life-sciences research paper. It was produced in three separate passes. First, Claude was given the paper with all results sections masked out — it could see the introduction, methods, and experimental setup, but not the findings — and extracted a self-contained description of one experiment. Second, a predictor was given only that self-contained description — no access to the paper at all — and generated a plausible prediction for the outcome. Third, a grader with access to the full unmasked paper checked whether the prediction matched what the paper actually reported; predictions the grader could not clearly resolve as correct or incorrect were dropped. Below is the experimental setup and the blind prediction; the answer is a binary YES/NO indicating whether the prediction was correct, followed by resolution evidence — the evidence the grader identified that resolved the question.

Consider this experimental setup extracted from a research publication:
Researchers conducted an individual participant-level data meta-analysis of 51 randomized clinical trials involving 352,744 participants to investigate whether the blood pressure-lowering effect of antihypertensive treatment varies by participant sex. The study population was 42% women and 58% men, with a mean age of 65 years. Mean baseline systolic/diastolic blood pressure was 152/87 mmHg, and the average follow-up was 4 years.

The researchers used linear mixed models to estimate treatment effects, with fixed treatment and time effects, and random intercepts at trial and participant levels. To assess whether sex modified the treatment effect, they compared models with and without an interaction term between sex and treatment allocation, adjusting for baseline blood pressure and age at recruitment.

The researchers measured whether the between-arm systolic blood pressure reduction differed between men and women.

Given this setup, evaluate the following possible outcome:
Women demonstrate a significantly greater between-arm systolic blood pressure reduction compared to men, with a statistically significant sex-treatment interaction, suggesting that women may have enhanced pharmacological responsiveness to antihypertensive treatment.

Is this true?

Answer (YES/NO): NO